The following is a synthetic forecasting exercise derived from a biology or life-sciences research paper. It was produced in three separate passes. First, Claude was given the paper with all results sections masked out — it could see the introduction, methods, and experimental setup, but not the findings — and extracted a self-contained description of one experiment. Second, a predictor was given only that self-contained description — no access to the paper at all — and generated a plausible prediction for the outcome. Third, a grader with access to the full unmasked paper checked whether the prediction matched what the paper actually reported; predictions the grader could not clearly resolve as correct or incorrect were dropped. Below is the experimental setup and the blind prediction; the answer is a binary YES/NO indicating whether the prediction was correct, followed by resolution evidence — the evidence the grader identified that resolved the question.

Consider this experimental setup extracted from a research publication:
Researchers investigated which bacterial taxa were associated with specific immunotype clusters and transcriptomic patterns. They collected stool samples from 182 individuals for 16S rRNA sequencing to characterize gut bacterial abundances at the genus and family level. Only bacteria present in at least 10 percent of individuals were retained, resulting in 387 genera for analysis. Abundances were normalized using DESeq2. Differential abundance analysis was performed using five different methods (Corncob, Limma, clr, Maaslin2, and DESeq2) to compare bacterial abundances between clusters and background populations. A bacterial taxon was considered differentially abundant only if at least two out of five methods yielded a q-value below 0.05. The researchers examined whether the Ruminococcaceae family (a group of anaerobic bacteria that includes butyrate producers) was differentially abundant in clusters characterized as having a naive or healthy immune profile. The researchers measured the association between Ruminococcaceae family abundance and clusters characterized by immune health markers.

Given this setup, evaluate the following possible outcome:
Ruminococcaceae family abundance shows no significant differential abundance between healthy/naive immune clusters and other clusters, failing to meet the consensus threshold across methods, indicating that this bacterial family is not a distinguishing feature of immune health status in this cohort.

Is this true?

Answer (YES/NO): NO